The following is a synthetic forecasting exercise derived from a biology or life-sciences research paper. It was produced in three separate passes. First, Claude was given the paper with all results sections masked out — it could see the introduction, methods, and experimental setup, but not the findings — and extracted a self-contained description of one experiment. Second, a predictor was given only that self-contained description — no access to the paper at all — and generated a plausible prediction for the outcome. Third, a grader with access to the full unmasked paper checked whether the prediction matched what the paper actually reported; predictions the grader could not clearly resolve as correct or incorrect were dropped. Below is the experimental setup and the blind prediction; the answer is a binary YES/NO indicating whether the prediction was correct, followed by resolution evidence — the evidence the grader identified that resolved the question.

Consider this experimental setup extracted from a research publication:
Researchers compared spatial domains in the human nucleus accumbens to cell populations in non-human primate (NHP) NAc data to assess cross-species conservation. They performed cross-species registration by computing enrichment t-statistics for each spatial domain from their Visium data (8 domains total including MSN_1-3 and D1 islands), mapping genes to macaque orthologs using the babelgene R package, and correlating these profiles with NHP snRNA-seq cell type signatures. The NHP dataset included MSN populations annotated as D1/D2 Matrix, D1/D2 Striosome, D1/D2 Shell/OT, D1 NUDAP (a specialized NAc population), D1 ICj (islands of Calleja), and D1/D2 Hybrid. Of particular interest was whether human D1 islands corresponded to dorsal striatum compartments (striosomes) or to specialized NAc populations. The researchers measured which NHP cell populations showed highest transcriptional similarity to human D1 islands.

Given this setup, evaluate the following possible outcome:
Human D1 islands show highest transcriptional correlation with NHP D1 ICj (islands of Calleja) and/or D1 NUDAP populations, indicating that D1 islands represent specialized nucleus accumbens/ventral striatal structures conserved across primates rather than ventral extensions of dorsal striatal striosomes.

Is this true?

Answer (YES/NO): YES